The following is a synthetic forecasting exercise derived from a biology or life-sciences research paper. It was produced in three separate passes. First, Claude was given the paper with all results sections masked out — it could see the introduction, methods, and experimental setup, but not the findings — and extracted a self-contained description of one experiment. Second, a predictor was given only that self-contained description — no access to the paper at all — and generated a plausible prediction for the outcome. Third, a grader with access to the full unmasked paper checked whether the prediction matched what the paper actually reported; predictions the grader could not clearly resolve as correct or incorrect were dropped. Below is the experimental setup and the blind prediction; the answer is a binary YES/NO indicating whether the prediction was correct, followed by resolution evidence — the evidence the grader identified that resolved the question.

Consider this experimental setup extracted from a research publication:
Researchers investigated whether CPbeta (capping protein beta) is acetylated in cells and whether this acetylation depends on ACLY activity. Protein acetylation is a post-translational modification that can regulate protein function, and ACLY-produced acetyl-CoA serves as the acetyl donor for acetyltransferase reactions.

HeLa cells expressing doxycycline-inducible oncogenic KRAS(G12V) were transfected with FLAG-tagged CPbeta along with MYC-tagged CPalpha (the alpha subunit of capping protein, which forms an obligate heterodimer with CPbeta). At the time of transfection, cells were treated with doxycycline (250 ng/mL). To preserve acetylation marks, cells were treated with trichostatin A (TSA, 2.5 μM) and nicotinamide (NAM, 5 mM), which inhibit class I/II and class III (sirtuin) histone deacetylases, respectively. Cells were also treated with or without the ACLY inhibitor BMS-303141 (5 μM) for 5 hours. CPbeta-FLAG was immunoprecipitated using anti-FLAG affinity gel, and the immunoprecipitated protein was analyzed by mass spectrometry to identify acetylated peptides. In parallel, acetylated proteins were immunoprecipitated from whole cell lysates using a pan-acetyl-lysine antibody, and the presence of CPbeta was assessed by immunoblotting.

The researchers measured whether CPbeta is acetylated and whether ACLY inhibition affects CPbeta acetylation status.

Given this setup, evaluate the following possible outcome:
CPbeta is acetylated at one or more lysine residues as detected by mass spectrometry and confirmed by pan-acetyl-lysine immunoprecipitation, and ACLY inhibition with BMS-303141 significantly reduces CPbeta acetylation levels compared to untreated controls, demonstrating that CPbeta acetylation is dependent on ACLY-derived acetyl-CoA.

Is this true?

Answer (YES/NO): YES